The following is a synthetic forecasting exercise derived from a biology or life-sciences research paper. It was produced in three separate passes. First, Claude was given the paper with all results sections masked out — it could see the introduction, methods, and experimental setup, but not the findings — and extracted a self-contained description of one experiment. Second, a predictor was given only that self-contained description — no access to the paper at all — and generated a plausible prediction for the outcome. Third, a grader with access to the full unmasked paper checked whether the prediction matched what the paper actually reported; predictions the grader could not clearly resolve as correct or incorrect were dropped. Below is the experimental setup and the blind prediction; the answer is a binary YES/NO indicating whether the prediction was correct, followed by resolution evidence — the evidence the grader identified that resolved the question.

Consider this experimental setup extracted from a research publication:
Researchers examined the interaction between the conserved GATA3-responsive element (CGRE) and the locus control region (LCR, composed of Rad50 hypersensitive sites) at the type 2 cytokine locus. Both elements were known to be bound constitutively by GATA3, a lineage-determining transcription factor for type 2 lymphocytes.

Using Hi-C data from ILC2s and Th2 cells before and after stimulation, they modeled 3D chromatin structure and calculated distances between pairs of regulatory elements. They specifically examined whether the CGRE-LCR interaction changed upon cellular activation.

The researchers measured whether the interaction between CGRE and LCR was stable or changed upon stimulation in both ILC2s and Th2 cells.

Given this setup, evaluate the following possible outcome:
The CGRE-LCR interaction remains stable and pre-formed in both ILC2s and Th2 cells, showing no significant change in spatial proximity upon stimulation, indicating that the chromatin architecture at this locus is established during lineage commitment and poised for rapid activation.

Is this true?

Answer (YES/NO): YES